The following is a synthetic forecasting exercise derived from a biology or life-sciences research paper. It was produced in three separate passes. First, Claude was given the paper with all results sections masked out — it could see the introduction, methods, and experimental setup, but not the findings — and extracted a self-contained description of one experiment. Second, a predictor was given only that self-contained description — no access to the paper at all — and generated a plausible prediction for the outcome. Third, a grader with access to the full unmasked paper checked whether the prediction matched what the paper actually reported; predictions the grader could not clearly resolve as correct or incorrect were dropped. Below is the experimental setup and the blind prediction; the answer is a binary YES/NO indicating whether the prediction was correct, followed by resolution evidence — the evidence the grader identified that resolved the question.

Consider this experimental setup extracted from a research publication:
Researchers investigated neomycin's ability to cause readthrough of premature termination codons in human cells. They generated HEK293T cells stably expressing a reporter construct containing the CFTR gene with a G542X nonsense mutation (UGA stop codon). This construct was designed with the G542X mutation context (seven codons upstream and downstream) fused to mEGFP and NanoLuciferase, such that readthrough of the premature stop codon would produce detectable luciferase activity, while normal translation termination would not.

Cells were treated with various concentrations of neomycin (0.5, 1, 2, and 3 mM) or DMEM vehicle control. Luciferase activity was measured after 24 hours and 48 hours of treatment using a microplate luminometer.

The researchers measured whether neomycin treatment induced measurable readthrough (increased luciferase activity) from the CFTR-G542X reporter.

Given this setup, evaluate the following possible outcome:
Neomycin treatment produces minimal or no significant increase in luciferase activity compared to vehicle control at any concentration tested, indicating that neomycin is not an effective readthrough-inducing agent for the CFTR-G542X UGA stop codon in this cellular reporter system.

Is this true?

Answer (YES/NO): NO